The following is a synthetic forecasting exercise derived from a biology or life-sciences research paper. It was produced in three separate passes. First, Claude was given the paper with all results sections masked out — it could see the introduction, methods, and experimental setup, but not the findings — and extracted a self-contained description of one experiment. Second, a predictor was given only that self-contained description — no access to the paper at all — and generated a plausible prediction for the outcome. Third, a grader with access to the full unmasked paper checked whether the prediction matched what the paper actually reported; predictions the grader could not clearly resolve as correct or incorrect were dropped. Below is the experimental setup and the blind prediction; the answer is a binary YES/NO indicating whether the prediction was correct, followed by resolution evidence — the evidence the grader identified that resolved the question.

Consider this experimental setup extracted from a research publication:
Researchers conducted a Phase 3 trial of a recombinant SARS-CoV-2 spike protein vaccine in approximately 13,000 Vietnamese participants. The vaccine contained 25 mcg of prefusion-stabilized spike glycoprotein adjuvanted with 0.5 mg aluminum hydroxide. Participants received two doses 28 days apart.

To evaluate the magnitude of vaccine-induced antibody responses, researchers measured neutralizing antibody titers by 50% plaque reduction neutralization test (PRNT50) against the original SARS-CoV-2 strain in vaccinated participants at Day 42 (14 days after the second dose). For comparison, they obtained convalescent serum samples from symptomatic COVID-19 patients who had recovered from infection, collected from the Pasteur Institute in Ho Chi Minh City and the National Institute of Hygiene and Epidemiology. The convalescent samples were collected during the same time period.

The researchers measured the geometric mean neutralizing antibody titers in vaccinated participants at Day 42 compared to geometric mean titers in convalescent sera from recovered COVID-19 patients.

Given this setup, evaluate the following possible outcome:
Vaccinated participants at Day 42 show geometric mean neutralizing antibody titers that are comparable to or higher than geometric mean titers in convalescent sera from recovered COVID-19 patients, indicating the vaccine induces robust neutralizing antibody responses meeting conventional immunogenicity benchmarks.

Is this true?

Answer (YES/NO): YES